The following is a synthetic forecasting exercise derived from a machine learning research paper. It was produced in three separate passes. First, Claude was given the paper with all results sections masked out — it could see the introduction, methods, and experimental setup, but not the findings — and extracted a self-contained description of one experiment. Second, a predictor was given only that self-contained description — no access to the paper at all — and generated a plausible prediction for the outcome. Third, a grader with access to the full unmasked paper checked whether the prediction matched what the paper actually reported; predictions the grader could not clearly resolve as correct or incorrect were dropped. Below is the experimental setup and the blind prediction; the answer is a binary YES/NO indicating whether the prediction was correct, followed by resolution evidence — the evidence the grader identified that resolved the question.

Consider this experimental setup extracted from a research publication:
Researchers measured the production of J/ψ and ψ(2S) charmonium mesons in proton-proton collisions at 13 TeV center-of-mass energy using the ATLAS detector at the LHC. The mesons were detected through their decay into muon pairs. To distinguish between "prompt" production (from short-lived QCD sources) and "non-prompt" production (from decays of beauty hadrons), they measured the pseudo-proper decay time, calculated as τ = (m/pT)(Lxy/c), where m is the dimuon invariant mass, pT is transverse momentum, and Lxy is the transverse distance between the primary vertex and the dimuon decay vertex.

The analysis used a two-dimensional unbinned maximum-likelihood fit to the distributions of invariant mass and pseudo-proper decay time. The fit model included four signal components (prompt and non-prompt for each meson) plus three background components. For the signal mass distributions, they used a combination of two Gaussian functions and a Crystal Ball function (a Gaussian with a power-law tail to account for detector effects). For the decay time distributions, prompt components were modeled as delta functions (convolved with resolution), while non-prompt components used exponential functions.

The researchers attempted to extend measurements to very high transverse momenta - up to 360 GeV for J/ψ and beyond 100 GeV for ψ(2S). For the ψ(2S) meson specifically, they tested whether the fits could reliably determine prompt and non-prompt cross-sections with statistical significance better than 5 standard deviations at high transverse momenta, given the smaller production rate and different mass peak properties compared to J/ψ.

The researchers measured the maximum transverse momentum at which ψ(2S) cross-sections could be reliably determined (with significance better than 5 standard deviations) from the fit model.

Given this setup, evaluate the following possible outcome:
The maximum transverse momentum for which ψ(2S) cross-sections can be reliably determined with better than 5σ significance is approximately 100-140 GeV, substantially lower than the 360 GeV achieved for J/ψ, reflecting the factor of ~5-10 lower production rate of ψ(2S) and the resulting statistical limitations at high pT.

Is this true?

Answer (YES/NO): YES